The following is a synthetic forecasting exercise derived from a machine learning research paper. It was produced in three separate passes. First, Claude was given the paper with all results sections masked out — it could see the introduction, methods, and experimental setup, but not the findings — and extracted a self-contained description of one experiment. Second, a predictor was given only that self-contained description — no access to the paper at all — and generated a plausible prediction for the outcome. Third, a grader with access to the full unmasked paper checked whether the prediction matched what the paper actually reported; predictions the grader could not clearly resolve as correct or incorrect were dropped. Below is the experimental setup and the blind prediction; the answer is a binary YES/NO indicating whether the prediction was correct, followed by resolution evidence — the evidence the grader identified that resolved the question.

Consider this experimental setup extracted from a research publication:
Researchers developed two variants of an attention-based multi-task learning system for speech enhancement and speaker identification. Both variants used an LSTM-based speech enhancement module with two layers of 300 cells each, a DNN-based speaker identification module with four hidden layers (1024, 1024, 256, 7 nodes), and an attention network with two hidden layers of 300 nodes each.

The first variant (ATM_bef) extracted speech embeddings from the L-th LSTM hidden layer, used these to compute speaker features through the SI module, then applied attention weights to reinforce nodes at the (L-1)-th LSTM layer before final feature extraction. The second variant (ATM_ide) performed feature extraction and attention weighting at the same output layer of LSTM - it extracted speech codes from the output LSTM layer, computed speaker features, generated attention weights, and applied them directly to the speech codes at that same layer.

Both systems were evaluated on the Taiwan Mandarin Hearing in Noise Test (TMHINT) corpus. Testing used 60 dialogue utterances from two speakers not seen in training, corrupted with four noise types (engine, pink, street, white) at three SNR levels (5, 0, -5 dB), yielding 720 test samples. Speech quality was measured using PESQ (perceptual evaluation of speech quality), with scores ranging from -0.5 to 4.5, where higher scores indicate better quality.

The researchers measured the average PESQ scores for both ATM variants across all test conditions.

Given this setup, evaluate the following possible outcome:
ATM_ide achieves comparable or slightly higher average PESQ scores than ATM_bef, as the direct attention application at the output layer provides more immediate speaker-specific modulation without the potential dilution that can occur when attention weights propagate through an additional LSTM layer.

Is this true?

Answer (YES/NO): YES